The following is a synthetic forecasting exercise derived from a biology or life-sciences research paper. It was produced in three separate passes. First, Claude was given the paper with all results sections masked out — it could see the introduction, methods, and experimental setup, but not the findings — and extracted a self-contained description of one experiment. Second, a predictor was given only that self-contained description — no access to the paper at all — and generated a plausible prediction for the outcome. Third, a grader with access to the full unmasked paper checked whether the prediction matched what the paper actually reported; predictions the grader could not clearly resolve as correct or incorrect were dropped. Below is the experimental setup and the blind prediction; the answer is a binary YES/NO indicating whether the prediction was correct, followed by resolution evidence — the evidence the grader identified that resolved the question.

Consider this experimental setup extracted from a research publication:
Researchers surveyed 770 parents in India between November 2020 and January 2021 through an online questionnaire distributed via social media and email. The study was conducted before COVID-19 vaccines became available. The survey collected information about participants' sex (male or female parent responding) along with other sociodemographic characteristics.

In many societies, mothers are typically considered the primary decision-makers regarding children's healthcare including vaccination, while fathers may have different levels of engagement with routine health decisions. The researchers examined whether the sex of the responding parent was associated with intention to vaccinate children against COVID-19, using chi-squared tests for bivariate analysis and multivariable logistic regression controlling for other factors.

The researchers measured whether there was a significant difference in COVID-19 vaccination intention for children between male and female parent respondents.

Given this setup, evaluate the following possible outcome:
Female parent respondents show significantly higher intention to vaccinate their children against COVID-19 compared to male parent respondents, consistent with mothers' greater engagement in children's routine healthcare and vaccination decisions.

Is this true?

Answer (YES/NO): NO